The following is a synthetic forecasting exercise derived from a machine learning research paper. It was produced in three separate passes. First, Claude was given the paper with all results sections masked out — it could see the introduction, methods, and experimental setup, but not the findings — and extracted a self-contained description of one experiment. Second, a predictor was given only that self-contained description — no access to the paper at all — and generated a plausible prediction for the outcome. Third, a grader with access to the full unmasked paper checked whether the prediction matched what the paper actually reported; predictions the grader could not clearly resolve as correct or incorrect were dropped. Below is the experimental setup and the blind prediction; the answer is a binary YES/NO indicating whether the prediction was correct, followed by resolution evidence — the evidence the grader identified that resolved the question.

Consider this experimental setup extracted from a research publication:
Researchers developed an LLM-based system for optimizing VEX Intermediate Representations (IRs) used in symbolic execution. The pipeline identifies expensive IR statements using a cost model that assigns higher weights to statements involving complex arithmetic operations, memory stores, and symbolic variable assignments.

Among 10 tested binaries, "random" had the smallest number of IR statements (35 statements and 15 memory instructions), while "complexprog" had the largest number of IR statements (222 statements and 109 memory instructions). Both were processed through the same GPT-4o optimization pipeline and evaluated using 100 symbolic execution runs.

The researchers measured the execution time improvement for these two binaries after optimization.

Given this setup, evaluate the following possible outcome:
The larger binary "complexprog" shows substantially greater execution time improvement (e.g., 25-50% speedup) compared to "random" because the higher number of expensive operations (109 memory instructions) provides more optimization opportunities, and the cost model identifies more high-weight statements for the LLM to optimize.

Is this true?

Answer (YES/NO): NO